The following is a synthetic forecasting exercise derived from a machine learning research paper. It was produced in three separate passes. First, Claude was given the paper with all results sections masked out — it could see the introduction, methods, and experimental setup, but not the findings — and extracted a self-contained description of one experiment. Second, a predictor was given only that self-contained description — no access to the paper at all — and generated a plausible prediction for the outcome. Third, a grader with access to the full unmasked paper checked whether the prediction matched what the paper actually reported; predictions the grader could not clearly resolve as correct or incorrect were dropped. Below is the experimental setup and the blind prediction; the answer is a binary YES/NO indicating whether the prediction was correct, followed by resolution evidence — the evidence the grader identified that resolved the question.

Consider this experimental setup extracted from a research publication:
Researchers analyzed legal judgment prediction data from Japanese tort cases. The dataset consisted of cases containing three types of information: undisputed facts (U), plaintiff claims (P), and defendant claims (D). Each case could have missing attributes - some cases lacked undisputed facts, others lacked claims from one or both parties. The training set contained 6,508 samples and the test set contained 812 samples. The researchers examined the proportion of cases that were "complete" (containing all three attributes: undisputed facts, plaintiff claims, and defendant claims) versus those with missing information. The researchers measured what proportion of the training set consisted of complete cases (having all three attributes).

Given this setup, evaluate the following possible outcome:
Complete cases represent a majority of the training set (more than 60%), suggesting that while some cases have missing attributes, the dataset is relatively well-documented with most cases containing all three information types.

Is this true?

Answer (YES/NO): NO